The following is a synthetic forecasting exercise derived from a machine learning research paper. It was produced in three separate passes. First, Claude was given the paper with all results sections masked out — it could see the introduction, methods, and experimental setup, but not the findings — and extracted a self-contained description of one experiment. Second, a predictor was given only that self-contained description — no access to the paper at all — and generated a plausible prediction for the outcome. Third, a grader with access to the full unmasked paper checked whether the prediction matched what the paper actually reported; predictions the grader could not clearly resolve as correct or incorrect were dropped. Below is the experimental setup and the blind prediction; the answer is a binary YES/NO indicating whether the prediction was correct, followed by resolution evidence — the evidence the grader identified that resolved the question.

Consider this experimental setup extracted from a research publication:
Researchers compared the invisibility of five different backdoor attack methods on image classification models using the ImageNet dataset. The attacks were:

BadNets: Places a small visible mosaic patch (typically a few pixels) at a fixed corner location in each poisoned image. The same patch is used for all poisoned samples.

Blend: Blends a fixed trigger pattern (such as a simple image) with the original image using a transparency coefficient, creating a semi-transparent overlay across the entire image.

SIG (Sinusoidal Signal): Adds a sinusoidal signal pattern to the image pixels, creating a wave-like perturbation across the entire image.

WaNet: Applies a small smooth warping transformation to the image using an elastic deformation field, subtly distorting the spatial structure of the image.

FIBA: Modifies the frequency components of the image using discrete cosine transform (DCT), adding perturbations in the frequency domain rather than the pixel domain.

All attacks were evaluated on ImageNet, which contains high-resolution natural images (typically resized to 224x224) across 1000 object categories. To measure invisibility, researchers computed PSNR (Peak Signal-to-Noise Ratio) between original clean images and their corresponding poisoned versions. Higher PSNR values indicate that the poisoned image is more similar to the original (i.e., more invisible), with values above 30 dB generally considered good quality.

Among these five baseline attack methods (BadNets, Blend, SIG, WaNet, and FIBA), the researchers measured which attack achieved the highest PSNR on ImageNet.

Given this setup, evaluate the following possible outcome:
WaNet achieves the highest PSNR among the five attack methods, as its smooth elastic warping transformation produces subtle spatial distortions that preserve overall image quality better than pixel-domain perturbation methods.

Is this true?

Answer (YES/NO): NO